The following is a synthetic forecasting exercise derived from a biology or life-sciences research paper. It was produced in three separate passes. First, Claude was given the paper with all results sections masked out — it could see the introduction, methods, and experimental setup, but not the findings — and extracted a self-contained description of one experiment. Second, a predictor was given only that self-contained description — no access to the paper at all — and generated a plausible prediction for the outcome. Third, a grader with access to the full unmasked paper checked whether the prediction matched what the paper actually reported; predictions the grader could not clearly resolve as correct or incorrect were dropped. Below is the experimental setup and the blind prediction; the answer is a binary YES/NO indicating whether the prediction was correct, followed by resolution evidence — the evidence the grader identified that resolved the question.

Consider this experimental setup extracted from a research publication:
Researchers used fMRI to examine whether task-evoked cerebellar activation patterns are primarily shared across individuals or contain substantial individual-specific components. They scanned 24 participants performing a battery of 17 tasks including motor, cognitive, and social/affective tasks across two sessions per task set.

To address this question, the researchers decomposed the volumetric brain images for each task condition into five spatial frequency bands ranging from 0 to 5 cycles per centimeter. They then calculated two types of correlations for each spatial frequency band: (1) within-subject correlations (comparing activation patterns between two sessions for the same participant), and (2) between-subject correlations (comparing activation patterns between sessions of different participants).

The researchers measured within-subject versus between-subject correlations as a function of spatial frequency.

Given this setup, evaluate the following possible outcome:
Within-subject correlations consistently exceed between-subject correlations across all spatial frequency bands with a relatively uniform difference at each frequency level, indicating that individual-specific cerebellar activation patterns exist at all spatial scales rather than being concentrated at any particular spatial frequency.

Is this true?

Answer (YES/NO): NO